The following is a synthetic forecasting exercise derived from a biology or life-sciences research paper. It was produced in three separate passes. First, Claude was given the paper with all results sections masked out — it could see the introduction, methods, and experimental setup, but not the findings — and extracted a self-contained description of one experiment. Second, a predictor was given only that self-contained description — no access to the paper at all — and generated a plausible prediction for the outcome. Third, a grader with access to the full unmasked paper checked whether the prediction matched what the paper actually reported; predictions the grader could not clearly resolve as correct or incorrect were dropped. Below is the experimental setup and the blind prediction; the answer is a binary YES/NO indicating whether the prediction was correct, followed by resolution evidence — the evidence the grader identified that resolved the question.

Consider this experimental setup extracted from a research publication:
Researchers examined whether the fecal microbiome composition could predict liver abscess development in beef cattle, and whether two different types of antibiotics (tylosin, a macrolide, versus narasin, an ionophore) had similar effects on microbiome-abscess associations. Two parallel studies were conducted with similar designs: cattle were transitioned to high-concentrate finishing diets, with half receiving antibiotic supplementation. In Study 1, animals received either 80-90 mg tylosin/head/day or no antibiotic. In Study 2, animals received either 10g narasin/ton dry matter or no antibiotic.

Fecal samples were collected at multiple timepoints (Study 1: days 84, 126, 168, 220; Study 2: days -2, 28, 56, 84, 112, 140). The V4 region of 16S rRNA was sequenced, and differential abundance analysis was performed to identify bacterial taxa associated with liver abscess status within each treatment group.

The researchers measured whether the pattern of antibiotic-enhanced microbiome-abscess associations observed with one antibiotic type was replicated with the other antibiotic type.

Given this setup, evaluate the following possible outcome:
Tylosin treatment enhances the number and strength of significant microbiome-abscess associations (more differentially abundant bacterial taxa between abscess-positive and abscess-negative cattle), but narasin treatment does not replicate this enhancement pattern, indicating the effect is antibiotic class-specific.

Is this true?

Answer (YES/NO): NO